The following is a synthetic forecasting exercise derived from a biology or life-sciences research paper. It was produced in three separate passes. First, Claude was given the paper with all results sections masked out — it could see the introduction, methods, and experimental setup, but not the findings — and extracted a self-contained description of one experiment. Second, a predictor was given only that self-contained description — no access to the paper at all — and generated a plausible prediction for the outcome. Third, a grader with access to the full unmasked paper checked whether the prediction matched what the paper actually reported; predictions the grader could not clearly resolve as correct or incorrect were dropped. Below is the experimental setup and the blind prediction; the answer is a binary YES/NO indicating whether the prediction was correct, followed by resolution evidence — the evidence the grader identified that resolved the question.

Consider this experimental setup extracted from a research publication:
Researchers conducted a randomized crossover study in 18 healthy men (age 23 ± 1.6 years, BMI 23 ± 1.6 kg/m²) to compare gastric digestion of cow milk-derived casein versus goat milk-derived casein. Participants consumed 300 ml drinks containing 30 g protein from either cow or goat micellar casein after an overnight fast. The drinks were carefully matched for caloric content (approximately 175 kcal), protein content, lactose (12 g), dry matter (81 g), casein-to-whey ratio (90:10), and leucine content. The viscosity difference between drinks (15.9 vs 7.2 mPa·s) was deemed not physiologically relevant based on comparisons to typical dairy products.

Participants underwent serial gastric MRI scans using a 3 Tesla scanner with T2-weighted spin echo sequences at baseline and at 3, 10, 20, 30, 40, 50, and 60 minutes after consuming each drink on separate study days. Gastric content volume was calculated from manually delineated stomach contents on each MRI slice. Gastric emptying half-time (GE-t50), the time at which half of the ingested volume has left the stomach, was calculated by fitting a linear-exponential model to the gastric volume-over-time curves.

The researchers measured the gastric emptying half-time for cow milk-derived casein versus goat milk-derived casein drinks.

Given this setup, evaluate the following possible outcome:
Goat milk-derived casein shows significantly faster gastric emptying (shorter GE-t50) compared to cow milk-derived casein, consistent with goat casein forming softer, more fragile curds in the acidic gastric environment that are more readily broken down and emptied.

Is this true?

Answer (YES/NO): NO